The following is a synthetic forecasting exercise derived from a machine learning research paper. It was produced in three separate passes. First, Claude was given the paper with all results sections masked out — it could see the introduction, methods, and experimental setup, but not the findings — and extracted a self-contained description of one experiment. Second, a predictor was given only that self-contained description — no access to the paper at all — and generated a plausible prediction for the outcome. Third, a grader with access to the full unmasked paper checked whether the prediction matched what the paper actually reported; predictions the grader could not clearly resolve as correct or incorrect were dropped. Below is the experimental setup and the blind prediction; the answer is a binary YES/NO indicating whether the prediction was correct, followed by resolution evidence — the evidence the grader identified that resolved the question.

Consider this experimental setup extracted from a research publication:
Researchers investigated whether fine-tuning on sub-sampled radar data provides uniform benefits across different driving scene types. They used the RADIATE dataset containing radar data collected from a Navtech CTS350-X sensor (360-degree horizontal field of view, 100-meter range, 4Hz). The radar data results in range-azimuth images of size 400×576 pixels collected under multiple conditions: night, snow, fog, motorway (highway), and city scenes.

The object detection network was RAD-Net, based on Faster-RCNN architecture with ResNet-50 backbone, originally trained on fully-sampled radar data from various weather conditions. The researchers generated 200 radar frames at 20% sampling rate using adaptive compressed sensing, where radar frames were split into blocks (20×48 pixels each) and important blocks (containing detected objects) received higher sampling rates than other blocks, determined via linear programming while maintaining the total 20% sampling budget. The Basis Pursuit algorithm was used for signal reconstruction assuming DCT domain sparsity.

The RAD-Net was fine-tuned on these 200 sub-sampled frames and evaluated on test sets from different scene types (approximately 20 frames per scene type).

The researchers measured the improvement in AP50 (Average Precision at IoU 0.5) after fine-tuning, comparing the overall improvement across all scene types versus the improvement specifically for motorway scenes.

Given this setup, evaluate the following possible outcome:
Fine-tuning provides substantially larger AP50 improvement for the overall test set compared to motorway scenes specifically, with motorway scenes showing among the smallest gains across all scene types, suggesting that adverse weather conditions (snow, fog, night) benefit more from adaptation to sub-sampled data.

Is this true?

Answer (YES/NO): NO